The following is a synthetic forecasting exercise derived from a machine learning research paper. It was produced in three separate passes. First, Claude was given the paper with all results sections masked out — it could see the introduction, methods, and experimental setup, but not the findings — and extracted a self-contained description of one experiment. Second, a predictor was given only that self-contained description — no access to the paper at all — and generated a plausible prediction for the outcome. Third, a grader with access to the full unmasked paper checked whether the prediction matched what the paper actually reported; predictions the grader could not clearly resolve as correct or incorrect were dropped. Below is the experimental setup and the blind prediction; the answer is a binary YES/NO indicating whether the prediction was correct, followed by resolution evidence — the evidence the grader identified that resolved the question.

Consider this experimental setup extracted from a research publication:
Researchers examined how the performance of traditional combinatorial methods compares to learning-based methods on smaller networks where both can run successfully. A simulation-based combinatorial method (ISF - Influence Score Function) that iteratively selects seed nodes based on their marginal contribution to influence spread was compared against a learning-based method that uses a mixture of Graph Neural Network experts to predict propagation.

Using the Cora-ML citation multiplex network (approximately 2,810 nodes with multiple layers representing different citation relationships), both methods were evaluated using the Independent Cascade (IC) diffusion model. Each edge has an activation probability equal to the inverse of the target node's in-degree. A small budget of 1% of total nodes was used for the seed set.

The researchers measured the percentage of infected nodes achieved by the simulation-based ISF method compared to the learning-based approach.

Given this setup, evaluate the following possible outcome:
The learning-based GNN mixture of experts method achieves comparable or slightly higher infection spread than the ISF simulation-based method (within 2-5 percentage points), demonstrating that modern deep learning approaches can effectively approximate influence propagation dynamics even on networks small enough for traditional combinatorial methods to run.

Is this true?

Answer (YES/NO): NO